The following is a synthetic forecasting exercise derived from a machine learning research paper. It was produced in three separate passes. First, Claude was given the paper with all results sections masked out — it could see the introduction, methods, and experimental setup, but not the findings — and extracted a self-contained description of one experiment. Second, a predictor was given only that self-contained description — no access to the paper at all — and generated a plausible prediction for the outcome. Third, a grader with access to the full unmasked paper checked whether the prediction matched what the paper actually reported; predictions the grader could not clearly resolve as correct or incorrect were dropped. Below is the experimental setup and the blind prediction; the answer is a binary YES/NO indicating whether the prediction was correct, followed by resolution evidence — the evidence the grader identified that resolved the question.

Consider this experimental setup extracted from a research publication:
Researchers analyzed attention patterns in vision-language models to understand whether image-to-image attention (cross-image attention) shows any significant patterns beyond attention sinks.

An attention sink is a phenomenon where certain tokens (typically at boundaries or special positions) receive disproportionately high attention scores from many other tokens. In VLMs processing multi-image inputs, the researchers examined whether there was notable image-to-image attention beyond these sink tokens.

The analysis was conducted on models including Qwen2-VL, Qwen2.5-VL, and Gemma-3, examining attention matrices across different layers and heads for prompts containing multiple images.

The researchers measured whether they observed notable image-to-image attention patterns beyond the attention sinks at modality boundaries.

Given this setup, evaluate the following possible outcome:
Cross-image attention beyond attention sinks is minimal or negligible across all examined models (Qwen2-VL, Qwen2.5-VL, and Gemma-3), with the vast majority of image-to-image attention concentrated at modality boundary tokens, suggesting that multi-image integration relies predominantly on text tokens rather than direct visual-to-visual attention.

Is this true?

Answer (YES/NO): YES